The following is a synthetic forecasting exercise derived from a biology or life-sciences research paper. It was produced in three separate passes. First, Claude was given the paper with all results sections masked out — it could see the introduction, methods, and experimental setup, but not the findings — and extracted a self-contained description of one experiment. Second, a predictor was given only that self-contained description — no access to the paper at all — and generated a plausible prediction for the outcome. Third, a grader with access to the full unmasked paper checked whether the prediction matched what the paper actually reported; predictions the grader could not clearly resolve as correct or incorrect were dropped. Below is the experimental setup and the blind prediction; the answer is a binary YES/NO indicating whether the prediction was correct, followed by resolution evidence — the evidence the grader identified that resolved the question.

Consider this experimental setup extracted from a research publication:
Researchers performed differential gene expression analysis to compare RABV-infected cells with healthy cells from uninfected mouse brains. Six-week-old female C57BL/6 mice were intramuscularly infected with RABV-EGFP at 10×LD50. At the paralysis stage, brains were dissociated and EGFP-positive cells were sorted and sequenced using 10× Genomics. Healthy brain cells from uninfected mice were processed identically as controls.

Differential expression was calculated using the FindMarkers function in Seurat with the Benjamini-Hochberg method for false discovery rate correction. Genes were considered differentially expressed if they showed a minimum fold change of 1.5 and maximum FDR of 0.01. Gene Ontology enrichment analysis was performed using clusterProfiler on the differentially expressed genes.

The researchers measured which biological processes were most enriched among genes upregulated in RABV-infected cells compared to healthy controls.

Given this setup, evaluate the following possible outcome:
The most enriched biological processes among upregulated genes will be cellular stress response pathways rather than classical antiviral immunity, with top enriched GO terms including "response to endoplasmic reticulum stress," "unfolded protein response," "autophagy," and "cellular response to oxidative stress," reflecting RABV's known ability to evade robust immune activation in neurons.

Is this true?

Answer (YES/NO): NO